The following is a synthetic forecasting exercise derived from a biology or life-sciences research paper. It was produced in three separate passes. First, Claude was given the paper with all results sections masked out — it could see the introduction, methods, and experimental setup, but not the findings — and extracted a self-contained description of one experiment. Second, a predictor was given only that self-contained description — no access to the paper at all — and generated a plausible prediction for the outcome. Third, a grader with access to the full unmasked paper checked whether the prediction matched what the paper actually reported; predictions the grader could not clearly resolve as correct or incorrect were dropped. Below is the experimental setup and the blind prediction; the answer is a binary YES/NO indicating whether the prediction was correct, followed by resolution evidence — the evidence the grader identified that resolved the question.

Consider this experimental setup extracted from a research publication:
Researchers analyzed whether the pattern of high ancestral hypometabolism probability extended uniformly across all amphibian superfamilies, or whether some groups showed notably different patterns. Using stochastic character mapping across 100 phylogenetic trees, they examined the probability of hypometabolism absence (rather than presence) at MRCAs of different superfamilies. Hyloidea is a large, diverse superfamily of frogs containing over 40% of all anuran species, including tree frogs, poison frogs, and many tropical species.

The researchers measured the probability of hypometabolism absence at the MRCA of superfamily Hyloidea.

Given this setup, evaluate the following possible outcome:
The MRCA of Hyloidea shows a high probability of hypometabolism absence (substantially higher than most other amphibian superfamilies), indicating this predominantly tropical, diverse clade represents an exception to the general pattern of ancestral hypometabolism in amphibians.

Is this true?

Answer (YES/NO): YES